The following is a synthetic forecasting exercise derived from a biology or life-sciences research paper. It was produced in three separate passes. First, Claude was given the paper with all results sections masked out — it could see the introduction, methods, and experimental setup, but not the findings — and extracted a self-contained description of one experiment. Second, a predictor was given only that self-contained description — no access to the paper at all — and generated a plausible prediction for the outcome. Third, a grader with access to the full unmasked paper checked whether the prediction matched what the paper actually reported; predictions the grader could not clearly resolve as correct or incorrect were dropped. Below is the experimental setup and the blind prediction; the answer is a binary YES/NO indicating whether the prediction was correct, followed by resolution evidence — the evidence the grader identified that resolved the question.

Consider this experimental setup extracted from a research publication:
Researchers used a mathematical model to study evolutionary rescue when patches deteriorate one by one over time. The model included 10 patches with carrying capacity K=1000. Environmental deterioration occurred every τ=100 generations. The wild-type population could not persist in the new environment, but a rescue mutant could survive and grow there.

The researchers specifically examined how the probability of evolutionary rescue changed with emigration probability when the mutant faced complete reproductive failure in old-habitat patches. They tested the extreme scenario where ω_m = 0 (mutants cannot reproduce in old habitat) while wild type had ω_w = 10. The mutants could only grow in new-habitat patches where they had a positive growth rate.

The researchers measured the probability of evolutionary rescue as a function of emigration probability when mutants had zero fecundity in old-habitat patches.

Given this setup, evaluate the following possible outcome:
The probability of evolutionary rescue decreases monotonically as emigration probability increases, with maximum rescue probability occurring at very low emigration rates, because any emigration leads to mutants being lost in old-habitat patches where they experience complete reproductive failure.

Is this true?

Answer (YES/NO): NO